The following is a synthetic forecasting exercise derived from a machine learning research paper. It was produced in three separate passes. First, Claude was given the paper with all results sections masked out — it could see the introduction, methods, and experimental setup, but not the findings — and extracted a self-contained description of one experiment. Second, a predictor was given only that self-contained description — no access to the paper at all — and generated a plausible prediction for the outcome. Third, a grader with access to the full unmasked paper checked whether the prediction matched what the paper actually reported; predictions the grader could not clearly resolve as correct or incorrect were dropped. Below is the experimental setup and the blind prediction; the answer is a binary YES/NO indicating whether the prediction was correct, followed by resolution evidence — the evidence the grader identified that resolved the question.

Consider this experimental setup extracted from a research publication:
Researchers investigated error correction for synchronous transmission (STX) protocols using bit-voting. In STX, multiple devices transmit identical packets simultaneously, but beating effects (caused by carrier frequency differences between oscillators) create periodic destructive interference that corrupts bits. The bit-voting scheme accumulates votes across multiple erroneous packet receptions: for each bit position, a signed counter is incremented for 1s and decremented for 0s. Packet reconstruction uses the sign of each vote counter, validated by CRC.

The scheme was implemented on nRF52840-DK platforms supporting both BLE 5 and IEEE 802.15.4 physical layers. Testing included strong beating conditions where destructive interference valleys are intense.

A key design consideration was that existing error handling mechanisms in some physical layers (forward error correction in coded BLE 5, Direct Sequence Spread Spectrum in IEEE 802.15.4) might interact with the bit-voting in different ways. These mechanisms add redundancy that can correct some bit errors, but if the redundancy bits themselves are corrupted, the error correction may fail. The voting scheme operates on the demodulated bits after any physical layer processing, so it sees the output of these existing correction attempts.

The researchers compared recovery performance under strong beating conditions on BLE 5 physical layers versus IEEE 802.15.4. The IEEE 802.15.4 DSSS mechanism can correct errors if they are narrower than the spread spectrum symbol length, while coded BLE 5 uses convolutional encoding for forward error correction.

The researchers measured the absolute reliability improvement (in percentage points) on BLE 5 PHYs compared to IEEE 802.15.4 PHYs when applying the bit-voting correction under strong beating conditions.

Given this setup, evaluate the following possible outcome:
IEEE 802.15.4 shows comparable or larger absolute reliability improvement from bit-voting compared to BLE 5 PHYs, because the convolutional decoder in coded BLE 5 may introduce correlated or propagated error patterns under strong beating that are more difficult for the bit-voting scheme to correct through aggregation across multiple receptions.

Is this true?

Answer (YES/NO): NO